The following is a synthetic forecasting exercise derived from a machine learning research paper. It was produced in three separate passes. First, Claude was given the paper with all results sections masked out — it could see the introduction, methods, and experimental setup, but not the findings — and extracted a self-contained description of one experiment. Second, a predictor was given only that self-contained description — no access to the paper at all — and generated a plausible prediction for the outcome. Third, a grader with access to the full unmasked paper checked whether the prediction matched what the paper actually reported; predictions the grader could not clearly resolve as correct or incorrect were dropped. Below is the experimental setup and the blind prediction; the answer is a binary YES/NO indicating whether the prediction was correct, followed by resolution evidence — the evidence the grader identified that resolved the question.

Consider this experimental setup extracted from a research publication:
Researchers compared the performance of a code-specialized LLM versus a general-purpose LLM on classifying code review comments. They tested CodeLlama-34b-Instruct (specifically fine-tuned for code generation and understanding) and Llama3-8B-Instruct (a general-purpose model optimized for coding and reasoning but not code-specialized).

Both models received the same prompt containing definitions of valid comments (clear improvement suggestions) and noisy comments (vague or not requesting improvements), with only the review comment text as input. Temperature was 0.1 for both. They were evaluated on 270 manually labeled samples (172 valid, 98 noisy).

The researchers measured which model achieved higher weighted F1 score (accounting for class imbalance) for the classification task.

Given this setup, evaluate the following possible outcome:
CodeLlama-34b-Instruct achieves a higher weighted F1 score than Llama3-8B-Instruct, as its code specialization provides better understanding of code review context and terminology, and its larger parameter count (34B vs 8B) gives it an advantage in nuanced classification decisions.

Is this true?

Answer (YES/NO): NO